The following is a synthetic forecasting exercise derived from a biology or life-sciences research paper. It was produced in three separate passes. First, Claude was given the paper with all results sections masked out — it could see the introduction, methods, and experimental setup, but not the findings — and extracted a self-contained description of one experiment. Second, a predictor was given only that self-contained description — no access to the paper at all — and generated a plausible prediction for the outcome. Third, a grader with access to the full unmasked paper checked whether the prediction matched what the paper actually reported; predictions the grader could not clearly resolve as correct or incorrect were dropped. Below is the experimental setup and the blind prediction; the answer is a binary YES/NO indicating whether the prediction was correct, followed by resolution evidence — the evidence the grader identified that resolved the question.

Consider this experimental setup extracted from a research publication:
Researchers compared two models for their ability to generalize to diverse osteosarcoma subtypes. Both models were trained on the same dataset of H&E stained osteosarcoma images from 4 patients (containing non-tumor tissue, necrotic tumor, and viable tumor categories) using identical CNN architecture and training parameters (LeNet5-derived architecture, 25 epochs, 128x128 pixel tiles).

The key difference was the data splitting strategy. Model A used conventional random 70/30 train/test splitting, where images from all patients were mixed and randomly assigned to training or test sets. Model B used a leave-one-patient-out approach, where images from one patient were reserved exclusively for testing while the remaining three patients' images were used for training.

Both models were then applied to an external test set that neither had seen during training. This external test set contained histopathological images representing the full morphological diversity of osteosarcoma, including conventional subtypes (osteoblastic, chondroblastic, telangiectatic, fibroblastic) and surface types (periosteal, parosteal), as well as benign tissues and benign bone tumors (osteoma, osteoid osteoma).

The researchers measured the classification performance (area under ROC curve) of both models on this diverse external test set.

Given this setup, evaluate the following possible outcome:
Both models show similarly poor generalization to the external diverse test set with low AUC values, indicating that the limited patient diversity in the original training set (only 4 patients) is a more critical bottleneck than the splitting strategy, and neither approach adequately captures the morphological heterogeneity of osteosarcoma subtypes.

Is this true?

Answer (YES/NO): NO